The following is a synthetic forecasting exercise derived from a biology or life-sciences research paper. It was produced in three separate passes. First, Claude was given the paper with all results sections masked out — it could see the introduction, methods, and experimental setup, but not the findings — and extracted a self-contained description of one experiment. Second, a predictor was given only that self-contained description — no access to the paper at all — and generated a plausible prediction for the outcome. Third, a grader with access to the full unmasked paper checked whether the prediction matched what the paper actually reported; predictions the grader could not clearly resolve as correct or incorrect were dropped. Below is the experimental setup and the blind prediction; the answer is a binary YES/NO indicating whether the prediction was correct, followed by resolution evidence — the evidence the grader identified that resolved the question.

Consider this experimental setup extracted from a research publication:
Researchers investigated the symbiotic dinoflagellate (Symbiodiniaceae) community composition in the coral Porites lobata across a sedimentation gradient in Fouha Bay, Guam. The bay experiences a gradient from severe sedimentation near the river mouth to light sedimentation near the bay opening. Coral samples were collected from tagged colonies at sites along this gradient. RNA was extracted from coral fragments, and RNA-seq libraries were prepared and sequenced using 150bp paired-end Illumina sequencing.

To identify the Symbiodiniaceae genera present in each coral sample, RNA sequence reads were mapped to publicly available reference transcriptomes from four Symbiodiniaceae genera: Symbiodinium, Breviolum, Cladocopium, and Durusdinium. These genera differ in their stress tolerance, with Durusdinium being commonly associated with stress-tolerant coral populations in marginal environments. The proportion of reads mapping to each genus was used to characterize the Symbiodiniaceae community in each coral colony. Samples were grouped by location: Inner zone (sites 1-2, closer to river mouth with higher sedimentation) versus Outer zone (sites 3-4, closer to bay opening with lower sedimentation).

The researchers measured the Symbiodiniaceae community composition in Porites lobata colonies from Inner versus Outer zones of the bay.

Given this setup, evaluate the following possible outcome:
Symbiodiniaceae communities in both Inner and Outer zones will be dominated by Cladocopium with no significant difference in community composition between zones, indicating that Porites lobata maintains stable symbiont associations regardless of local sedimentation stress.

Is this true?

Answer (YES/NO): YES